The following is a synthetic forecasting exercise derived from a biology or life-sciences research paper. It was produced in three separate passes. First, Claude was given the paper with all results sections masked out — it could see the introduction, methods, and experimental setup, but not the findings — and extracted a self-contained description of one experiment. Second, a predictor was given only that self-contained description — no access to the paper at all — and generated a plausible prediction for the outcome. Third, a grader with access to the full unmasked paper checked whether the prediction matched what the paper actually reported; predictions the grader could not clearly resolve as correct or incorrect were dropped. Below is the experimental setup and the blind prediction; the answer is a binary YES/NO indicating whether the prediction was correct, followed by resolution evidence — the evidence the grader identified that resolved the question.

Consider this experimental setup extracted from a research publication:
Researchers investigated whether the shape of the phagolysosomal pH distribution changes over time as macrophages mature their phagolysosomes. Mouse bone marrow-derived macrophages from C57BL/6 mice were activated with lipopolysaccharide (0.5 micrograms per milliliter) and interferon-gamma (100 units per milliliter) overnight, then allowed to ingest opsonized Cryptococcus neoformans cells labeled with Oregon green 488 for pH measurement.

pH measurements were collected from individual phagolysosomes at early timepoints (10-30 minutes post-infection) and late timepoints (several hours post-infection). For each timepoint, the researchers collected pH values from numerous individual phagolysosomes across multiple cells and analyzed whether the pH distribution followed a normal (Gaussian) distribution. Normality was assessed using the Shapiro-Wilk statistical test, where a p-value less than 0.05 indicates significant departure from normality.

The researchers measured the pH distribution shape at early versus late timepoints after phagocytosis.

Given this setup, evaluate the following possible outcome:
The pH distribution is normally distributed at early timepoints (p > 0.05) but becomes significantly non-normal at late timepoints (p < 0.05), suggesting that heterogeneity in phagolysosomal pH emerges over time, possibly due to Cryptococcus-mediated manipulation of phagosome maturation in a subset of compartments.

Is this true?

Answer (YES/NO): NO